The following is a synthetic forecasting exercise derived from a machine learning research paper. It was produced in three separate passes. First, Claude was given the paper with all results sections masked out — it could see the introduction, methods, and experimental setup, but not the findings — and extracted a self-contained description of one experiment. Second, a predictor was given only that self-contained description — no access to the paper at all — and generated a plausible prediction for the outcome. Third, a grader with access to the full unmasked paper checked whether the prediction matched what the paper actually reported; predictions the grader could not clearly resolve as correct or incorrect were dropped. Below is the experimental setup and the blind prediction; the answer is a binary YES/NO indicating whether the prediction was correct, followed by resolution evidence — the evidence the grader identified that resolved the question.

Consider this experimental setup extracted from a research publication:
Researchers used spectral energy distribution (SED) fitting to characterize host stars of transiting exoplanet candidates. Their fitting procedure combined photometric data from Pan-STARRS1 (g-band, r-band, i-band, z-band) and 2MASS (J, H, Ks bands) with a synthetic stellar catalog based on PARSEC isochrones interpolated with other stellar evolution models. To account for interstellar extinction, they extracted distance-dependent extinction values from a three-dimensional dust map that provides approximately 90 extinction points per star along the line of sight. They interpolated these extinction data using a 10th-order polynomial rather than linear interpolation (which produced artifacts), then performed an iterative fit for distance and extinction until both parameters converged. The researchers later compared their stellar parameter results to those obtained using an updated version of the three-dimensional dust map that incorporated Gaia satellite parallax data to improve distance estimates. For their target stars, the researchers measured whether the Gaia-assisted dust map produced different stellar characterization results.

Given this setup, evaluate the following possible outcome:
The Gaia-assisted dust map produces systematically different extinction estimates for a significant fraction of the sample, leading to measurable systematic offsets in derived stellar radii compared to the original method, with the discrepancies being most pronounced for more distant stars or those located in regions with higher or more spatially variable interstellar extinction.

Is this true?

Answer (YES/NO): NO